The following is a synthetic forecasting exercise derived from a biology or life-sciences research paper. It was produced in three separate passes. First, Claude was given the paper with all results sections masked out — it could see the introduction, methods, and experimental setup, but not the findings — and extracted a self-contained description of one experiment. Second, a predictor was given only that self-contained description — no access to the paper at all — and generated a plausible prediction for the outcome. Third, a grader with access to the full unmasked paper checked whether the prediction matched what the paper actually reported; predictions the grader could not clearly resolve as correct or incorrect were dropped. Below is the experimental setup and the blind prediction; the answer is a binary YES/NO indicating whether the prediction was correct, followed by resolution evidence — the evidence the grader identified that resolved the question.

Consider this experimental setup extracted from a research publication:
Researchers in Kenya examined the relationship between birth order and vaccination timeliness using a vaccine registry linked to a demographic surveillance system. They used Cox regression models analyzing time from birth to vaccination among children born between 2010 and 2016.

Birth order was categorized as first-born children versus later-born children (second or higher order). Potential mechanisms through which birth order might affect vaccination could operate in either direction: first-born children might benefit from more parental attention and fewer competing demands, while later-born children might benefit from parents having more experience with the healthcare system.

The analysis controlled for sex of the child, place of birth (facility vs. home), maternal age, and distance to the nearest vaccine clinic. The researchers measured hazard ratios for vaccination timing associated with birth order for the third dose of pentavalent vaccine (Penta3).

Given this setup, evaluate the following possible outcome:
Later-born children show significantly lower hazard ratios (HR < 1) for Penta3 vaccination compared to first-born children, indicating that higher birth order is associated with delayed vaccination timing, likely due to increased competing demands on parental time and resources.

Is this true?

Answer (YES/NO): NO